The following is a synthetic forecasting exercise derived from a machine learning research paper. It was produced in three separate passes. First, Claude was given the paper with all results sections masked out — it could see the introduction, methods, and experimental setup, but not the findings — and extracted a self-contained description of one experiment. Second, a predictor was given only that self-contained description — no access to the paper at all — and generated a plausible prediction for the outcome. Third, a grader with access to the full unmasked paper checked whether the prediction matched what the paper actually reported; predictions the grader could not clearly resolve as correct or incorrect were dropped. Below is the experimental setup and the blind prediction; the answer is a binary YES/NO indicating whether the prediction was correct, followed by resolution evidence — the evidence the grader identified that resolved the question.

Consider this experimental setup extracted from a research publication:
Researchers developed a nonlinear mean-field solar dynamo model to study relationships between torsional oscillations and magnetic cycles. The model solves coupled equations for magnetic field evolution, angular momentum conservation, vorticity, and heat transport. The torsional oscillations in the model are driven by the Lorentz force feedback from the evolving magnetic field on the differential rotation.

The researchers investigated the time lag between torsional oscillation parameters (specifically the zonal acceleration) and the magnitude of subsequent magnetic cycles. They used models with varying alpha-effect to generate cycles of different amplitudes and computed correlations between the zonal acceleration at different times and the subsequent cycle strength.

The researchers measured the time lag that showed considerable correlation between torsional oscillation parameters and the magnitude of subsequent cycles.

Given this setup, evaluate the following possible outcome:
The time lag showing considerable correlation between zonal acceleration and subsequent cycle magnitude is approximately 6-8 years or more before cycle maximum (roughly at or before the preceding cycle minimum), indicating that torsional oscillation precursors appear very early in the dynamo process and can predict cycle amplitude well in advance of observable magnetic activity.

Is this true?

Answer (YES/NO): NO